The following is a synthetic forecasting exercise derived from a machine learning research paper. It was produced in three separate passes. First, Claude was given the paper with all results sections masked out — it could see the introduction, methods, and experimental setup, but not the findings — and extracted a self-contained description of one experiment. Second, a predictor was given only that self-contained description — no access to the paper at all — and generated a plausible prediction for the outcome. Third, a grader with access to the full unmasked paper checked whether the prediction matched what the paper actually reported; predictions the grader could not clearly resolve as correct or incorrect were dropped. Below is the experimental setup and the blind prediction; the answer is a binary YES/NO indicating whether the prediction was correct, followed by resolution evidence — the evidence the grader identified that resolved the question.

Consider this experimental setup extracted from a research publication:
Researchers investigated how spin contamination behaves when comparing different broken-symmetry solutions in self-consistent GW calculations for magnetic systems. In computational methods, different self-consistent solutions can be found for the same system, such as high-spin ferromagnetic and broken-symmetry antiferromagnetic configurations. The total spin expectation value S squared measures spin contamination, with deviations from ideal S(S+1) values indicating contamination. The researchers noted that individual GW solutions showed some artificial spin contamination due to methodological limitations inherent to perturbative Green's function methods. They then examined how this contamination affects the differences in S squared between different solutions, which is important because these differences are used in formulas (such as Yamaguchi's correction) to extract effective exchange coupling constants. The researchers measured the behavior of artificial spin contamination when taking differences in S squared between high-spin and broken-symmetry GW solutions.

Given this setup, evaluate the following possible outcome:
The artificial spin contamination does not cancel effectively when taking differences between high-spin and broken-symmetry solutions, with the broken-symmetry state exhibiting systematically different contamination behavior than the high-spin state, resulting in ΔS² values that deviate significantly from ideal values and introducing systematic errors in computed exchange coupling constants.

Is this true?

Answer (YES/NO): NO